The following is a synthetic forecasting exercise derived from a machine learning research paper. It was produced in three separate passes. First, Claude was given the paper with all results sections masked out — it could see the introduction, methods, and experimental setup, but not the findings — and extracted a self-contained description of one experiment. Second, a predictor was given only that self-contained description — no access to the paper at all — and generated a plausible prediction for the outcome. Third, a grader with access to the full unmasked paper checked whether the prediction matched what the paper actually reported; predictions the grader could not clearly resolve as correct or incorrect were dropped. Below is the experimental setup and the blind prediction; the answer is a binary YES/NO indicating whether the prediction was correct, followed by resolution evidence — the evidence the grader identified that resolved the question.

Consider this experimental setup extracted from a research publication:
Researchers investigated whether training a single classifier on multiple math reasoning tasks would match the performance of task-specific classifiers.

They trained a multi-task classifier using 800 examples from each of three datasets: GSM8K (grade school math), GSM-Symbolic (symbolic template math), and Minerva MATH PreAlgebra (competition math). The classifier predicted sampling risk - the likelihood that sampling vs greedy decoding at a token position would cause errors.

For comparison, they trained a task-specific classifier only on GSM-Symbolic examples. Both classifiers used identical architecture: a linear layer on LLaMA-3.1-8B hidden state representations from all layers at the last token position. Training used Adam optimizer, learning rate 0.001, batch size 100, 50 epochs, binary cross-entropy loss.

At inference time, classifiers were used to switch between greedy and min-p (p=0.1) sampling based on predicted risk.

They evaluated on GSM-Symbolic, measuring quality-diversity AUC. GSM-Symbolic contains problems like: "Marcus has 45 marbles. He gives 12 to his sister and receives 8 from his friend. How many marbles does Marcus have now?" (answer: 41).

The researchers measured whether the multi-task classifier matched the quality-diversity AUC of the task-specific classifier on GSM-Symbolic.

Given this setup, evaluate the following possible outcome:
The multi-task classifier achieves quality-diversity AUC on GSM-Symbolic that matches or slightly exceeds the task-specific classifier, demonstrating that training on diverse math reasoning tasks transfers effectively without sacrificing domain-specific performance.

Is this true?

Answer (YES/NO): YES